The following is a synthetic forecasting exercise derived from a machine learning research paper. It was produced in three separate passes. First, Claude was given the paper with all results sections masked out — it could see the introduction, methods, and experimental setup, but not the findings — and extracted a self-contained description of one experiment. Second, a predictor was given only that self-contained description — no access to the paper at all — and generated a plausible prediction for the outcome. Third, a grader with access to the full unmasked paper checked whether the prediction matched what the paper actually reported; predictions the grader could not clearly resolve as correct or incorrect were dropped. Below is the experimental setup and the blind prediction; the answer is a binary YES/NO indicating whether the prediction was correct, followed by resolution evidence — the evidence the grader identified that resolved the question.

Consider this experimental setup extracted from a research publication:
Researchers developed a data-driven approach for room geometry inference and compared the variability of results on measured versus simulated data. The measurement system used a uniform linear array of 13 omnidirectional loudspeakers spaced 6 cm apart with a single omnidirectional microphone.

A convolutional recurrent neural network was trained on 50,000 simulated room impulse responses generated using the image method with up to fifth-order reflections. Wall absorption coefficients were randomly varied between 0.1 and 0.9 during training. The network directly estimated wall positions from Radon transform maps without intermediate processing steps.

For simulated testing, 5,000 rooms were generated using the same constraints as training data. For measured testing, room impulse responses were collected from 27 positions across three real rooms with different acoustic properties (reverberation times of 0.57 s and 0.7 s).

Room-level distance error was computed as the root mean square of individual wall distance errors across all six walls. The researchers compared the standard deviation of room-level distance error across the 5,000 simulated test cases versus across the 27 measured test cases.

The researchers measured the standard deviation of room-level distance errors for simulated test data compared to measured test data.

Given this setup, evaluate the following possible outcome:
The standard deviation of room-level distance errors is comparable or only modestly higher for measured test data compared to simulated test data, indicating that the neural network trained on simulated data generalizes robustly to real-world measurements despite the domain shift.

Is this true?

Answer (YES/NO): YES